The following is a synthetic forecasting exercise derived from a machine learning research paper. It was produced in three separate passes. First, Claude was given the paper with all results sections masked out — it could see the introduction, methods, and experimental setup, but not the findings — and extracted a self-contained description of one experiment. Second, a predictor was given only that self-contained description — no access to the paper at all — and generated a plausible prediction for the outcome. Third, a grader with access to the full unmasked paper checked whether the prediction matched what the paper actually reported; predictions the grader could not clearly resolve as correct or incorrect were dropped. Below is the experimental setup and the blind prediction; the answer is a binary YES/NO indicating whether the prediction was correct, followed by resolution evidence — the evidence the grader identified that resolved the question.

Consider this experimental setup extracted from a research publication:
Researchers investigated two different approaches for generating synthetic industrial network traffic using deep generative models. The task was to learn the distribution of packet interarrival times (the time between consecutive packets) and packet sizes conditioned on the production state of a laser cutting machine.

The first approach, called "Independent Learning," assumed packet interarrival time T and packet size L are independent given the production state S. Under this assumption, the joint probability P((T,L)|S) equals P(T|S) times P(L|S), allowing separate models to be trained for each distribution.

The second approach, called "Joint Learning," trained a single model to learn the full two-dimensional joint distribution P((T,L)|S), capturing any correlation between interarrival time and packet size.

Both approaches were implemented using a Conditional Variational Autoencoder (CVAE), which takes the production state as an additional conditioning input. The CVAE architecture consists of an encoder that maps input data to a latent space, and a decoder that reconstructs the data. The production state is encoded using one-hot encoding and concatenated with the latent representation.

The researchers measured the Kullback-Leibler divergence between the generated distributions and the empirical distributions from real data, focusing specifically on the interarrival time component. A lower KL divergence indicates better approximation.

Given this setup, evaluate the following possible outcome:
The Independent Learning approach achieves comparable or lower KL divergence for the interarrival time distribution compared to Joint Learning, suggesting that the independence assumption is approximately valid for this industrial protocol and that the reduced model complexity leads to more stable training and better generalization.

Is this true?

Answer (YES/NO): YES